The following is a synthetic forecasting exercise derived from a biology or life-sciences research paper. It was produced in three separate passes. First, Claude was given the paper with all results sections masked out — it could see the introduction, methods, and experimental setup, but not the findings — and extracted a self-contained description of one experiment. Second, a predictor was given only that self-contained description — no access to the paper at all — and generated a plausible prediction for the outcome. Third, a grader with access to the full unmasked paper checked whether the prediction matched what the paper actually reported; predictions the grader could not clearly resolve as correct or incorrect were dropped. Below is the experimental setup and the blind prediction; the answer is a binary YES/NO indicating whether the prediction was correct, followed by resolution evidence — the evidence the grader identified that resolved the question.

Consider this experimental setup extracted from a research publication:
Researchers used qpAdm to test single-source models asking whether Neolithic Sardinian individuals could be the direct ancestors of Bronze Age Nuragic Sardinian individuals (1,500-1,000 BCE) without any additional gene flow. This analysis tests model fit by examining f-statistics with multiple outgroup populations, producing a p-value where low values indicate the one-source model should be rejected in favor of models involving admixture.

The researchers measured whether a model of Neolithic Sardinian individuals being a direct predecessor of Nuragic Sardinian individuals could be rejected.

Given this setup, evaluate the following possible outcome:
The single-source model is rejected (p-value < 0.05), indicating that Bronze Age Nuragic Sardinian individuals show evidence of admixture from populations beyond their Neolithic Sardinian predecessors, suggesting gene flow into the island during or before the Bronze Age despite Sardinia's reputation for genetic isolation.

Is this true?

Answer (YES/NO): NO